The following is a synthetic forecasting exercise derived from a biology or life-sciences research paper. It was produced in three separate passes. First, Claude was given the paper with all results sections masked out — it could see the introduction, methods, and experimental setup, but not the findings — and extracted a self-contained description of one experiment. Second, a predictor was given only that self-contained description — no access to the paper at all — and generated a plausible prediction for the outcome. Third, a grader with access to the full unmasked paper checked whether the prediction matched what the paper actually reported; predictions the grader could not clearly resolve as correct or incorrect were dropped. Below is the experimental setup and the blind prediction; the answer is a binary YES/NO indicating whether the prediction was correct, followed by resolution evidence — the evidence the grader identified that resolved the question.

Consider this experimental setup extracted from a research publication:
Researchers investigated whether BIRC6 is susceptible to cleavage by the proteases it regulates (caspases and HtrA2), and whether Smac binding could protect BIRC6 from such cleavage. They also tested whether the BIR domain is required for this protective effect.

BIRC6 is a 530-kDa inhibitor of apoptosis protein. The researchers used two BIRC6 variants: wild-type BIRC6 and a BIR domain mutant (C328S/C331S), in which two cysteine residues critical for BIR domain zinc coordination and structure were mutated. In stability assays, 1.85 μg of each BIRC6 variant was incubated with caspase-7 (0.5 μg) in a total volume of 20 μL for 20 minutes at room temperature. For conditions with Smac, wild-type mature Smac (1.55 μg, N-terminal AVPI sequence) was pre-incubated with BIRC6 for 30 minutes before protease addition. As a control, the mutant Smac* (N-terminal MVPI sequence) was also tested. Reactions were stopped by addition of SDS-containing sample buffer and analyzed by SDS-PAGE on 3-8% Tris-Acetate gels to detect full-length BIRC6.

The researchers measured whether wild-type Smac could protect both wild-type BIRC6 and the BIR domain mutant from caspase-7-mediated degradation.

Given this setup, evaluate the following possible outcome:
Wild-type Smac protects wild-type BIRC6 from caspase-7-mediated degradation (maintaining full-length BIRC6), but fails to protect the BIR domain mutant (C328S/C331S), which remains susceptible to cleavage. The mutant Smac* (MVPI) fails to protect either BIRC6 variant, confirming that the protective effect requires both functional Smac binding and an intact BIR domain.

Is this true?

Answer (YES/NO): NO